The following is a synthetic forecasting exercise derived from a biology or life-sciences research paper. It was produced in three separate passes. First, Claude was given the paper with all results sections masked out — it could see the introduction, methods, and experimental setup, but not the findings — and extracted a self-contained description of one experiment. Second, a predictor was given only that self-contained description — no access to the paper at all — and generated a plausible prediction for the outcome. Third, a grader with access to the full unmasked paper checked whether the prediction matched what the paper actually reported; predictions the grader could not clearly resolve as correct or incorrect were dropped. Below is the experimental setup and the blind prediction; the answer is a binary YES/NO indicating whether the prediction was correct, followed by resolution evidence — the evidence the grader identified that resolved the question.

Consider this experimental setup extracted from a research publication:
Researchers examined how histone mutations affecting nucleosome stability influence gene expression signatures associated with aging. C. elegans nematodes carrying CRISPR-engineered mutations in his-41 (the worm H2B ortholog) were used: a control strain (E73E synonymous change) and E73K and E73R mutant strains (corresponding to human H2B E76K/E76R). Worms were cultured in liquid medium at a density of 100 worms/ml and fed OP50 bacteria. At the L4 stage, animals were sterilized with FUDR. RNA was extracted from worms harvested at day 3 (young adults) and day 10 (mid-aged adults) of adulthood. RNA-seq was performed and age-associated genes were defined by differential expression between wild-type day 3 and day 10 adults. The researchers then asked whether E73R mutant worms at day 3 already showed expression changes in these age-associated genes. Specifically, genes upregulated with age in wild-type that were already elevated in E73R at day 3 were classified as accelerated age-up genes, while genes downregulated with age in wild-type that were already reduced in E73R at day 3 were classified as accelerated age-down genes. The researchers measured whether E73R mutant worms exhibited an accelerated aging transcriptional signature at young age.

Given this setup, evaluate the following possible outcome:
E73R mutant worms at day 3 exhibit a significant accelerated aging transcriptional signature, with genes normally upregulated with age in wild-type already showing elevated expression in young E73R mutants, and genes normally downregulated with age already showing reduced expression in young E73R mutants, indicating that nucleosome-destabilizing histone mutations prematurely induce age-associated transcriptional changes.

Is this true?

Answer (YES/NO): YES